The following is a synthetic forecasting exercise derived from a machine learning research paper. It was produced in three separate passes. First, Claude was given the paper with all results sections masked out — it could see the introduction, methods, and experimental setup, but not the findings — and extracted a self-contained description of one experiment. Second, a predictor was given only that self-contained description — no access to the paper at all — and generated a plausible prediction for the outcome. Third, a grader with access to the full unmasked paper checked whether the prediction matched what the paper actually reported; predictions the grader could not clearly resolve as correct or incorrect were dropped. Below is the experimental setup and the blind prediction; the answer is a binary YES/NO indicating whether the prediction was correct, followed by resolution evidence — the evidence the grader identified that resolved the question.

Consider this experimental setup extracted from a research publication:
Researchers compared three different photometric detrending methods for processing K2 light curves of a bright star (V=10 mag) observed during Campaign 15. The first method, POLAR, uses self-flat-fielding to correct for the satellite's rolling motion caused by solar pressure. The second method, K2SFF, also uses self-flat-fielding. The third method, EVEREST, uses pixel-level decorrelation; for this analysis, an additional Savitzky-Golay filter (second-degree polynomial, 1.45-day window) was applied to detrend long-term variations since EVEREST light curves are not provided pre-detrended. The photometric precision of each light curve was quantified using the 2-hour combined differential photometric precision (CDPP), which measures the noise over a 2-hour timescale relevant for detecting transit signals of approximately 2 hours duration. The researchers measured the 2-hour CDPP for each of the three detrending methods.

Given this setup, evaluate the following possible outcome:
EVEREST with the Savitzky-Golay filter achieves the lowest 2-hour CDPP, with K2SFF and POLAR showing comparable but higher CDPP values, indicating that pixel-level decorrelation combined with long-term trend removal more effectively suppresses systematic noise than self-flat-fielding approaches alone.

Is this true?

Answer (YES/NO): NO